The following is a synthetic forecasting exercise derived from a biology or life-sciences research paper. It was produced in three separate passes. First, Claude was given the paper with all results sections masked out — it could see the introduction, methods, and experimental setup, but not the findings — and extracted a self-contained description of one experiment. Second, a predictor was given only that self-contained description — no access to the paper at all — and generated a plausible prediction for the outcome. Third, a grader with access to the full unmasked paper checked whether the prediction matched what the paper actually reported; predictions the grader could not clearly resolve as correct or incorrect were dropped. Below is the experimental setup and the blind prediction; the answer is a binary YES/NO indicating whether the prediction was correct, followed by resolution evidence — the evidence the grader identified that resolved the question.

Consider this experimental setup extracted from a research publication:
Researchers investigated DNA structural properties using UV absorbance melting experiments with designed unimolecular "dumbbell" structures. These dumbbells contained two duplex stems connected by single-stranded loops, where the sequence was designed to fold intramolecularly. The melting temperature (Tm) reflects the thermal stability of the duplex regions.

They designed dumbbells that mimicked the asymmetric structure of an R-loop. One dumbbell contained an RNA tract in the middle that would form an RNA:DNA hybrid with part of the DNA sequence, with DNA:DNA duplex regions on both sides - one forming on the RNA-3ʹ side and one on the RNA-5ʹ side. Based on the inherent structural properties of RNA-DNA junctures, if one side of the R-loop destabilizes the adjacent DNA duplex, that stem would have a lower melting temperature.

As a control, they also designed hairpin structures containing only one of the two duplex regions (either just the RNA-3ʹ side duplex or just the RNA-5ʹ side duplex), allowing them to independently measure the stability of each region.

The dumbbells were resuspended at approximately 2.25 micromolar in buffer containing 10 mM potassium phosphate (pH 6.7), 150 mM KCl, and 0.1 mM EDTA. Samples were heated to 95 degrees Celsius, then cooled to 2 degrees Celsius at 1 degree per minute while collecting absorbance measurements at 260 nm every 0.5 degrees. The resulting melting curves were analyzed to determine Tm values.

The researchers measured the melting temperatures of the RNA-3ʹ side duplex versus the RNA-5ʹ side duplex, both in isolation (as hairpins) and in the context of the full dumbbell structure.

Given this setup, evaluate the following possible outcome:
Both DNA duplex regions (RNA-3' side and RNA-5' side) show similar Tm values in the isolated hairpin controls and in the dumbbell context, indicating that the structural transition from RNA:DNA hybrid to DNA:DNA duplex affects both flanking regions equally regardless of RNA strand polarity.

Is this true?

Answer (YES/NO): NO